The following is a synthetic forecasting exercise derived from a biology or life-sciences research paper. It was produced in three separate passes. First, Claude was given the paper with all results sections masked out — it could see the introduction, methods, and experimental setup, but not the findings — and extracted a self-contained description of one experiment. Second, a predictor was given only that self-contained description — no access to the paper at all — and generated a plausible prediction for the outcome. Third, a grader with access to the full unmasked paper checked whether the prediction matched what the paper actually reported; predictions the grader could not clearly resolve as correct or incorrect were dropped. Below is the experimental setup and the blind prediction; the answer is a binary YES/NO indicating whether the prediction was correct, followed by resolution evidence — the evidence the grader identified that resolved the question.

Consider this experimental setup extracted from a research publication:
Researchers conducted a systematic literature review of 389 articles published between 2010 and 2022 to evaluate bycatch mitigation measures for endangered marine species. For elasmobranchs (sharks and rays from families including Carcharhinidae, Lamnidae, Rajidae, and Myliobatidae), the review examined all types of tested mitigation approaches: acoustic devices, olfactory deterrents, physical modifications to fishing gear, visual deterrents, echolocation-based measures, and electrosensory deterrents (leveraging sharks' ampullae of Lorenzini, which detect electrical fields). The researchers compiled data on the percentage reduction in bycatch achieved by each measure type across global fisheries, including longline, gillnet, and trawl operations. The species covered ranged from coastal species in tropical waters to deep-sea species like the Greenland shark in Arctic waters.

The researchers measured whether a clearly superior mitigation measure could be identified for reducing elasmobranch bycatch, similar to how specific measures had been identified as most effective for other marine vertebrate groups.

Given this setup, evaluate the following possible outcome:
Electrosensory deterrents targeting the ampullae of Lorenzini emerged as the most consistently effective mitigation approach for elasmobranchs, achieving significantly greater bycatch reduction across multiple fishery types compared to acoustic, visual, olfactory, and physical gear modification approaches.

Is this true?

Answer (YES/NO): NO